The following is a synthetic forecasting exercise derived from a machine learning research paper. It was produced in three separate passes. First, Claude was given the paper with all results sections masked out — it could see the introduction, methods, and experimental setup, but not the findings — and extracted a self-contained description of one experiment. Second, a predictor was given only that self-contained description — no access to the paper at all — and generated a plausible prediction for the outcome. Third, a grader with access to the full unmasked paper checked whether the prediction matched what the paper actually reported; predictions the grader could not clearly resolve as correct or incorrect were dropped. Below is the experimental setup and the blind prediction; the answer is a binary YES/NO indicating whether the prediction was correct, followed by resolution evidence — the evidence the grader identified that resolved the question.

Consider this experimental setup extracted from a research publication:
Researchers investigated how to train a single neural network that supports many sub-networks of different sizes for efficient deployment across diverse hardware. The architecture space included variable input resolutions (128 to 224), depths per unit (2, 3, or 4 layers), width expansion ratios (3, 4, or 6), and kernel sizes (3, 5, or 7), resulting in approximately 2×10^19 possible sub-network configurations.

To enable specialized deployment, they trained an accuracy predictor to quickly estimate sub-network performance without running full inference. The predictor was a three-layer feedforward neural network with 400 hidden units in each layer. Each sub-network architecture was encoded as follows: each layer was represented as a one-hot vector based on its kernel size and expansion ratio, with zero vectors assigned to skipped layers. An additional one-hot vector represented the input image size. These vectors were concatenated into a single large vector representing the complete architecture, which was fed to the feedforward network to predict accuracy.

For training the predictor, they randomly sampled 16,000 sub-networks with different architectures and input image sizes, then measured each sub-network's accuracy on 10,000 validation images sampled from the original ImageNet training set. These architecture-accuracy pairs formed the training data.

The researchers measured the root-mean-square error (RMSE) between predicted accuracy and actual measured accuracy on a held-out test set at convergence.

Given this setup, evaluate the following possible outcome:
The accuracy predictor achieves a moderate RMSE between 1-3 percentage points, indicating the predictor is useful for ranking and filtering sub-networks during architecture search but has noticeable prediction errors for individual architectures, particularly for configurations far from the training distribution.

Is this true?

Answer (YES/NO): NO